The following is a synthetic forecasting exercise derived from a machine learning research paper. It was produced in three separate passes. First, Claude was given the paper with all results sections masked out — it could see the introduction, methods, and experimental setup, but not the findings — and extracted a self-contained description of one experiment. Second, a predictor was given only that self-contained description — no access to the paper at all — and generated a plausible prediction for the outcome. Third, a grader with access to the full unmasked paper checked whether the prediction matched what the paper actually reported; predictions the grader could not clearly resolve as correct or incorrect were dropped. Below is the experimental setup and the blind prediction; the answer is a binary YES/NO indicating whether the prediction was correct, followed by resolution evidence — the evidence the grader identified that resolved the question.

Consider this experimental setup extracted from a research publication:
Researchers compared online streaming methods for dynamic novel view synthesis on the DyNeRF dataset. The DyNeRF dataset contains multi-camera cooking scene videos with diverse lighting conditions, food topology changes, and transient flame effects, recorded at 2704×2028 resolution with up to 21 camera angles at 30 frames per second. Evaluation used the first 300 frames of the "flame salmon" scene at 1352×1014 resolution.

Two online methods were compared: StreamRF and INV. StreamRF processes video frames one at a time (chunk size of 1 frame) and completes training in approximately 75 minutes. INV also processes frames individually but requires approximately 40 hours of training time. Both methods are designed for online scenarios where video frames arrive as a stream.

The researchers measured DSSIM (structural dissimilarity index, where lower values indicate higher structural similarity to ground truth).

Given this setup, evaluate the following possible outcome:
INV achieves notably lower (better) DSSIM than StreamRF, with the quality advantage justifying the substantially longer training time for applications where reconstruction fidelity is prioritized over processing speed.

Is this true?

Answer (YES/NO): NO